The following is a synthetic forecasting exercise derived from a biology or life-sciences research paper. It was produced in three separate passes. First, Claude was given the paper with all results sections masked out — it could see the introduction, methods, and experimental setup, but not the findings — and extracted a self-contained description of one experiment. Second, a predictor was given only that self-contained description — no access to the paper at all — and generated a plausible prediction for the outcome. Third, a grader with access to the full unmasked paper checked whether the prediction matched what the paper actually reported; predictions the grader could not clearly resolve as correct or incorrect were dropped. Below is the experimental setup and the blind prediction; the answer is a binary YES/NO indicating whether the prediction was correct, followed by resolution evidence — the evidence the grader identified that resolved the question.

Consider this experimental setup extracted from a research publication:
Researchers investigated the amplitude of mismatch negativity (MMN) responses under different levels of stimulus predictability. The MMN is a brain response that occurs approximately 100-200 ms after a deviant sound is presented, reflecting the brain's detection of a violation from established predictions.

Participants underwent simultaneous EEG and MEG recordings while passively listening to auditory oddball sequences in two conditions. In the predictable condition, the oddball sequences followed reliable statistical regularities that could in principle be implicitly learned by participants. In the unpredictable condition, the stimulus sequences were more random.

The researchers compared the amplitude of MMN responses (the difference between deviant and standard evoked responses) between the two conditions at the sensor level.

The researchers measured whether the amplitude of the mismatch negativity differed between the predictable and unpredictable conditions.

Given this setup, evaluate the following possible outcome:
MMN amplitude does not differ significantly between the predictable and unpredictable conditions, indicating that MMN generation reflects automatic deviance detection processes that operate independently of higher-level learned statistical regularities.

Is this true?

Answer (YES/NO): NO